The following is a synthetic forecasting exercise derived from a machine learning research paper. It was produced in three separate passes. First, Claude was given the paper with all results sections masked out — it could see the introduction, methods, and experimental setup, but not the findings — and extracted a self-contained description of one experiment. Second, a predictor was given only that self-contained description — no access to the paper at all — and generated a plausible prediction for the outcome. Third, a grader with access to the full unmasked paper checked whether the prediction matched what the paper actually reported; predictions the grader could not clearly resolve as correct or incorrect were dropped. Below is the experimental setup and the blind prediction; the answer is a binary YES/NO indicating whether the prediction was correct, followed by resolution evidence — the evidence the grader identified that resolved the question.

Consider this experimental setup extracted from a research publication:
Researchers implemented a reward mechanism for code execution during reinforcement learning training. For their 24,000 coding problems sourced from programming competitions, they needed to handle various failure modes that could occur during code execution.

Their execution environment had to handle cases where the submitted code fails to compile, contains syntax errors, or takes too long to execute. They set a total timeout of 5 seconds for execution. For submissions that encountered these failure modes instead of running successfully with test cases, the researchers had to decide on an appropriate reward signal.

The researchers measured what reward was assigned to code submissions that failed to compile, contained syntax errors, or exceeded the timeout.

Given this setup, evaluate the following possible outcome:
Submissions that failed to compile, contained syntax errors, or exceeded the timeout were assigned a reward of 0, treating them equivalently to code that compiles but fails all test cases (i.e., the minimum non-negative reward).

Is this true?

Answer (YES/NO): YES